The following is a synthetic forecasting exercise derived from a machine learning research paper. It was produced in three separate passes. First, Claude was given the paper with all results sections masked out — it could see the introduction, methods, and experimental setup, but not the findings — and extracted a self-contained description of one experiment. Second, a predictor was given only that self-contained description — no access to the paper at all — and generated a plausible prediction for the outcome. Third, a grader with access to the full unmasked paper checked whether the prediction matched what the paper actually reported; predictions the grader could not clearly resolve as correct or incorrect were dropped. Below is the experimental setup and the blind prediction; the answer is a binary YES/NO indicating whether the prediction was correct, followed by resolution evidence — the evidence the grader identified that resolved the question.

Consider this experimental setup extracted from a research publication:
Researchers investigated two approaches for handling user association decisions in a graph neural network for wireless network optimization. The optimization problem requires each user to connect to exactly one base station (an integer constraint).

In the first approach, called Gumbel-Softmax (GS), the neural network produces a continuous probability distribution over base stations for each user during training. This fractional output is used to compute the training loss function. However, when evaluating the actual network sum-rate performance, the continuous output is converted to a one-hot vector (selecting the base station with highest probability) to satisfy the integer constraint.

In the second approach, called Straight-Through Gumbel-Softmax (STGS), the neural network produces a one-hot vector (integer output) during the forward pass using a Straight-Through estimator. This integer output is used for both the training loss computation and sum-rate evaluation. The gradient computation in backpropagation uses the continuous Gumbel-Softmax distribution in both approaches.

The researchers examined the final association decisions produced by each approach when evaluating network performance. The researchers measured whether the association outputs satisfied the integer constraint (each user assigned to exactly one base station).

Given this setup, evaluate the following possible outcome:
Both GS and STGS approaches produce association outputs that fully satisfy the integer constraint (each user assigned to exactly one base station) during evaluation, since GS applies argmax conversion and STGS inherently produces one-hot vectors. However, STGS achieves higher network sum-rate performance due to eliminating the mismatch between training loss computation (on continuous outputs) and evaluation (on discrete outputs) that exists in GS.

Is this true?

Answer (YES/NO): NO